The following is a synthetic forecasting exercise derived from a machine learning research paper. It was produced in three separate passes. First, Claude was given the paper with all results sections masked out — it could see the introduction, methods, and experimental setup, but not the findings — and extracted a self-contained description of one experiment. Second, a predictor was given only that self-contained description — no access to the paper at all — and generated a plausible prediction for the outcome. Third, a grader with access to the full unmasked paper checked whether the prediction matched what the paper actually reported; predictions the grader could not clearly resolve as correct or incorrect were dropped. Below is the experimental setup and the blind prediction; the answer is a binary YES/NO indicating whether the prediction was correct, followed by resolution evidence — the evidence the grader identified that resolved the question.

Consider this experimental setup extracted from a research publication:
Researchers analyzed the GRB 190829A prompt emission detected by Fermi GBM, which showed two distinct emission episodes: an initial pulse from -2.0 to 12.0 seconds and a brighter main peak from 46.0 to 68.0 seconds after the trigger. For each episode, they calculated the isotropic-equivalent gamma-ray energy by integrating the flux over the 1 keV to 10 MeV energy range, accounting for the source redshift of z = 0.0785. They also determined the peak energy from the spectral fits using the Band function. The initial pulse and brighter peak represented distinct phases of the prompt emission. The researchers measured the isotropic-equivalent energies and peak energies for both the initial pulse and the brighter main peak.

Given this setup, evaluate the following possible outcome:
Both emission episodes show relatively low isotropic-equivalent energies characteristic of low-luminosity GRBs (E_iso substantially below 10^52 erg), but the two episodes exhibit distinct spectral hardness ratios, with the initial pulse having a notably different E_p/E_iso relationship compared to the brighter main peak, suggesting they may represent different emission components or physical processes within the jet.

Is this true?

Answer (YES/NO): NO